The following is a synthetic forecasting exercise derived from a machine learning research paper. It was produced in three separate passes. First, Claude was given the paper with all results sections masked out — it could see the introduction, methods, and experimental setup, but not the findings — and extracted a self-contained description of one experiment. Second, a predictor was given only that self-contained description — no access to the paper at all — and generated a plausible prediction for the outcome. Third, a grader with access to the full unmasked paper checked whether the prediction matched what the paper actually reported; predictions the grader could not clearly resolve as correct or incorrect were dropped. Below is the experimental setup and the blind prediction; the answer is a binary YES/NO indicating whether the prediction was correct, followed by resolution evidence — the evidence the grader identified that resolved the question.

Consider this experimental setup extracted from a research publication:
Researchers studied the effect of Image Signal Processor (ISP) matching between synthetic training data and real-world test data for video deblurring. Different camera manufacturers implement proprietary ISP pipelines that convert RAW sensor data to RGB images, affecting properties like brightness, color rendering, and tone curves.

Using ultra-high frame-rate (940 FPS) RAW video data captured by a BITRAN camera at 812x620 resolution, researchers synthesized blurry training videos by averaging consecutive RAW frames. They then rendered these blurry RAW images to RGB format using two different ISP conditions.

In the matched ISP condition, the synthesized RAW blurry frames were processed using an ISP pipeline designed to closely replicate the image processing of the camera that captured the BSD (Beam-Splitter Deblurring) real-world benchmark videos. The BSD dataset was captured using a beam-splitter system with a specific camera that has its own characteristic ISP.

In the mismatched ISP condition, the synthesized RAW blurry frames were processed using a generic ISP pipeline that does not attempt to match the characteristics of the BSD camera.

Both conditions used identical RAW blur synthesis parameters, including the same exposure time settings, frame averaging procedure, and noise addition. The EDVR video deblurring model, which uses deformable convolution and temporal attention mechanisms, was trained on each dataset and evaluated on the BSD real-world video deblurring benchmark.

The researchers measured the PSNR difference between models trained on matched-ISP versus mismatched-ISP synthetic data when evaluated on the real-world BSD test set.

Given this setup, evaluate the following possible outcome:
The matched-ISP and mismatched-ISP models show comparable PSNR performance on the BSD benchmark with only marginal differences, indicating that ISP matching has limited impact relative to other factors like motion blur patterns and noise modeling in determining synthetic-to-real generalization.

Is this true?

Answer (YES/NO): NO